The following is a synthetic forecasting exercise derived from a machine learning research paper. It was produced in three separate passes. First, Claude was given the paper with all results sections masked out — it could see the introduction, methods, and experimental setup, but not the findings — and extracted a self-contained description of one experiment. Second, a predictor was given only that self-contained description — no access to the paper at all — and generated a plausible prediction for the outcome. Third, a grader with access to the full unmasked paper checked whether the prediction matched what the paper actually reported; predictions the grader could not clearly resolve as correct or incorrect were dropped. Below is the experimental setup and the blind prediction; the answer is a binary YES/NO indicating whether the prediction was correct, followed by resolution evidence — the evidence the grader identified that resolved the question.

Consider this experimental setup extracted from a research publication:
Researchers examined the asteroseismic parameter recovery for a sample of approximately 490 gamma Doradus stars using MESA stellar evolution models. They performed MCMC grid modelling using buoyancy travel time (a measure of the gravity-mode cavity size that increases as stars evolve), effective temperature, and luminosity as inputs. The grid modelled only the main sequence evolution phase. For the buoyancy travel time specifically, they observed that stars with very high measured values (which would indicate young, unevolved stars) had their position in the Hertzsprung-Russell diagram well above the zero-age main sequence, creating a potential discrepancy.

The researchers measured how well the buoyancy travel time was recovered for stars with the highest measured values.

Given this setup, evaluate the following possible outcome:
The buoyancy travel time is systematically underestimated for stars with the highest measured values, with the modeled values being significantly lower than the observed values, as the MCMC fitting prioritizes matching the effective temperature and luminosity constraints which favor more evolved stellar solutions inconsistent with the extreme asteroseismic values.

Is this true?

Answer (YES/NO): NO